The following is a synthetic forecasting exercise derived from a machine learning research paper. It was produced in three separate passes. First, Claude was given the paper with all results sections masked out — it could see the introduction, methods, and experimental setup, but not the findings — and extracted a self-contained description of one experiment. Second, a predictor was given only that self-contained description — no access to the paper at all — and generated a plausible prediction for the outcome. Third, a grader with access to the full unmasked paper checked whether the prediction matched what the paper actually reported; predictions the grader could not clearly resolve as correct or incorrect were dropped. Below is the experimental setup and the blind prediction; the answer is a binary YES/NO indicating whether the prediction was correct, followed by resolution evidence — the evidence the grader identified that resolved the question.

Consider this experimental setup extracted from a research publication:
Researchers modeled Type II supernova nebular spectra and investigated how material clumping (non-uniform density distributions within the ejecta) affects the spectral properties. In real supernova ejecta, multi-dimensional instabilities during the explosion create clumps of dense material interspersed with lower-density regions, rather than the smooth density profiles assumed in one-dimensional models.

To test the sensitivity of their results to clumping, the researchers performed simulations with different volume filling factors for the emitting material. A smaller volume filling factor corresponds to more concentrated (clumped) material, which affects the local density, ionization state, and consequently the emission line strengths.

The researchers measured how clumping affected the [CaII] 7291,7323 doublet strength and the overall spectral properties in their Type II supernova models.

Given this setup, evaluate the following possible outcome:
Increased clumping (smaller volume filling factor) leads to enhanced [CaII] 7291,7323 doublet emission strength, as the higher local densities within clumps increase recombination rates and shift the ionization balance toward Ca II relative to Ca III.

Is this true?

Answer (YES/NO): NO